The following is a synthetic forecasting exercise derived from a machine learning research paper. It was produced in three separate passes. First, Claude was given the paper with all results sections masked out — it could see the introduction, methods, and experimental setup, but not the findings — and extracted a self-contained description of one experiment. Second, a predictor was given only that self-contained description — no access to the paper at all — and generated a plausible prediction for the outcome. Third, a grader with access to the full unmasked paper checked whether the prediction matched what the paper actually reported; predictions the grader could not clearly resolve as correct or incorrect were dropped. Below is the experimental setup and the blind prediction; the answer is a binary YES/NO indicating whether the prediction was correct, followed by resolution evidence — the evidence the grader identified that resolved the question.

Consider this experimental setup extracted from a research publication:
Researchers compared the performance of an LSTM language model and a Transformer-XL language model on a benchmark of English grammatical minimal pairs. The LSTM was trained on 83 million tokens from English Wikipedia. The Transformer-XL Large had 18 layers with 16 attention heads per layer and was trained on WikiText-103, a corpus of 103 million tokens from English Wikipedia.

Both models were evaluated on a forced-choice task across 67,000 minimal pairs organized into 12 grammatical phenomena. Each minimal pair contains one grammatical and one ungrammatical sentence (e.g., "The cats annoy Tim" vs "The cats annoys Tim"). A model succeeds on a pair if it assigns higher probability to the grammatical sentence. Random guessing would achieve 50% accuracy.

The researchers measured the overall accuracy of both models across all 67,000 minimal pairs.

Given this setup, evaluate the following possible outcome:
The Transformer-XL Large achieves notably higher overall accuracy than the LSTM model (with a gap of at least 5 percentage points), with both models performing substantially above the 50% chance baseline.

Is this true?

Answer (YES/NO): NO